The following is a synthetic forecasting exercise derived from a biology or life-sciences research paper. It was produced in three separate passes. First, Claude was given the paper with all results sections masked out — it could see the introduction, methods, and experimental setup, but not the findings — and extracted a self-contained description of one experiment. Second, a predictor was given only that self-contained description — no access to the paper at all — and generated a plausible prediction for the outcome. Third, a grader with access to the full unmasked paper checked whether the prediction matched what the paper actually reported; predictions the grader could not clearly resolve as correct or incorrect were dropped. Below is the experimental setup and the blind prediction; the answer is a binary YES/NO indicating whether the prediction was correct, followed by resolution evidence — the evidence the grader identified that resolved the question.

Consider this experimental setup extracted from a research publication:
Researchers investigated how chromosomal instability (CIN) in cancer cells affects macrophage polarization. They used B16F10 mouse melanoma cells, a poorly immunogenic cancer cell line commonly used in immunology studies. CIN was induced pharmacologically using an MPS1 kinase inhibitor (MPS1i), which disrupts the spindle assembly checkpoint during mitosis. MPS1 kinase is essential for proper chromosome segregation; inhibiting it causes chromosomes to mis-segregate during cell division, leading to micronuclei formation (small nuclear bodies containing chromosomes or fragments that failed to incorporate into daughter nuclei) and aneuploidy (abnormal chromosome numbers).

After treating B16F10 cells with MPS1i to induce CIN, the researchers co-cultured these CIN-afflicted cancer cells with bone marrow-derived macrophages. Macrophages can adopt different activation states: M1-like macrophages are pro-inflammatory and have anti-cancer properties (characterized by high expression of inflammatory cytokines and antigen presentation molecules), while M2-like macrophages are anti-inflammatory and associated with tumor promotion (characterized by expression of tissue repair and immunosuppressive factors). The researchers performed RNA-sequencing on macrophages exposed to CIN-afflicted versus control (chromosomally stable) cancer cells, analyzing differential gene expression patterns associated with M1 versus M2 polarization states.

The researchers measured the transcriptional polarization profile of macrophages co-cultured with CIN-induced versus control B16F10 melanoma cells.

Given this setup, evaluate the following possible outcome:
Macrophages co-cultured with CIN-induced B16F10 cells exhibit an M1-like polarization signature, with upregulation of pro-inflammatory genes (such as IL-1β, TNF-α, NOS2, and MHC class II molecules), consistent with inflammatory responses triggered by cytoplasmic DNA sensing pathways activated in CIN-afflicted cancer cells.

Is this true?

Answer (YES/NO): YES